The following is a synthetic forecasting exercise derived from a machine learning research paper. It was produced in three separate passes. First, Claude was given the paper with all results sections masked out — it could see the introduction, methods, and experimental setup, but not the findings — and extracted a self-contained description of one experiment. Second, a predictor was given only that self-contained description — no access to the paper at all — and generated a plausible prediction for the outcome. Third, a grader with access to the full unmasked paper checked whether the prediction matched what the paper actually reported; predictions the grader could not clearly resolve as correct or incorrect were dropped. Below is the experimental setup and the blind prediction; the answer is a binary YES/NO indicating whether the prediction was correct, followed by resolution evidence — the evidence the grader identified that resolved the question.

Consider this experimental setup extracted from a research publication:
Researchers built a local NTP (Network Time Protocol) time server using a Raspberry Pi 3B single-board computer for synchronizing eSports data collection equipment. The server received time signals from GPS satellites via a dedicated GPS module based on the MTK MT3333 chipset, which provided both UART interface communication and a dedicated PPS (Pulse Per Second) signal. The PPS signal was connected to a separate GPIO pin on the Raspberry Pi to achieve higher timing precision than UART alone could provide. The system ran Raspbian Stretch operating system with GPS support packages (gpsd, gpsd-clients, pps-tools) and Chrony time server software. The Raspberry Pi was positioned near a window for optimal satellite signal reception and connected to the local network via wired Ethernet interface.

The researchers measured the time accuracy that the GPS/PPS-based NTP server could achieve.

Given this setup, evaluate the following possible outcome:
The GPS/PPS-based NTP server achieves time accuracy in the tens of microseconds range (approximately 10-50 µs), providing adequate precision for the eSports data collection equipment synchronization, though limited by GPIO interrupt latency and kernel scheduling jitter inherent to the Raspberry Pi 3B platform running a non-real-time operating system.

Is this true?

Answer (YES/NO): NO